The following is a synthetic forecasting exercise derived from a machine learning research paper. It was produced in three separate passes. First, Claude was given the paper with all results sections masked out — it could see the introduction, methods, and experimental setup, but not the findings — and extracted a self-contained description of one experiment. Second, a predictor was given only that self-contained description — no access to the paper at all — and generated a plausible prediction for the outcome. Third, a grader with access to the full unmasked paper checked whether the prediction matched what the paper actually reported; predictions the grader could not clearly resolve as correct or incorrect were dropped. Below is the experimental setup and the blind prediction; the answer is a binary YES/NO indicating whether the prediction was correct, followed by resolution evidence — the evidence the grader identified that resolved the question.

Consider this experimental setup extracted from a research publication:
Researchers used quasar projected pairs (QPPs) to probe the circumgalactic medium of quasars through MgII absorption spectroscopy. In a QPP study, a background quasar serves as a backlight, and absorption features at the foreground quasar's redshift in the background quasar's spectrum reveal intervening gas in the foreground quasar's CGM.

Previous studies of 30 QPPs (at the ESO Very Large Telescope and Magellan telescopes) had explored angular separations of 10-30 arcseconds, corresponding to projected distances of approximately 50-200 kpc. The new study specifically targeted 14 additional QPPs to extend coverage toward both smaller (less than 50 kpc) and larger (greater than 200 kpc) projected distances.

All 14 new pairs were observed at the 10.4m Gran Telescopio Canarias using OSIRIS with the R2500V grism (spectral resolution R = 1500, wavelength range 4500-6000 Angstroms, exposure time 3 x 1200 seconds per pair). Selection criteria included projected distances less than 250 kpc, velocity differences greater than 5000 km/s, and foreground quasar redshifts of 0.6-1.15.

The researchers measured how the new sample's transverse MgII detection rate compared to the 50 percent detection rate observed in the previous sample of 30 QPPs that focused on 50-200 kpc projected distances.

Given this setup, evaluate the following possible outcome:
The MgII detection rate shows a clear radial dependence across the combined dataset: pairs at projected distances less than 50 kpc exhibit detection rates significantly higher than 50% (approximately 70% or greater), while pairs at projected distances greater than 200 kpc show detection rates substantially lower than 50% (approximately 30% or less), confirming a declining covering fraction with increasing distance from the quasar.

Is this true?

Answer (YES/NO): YES